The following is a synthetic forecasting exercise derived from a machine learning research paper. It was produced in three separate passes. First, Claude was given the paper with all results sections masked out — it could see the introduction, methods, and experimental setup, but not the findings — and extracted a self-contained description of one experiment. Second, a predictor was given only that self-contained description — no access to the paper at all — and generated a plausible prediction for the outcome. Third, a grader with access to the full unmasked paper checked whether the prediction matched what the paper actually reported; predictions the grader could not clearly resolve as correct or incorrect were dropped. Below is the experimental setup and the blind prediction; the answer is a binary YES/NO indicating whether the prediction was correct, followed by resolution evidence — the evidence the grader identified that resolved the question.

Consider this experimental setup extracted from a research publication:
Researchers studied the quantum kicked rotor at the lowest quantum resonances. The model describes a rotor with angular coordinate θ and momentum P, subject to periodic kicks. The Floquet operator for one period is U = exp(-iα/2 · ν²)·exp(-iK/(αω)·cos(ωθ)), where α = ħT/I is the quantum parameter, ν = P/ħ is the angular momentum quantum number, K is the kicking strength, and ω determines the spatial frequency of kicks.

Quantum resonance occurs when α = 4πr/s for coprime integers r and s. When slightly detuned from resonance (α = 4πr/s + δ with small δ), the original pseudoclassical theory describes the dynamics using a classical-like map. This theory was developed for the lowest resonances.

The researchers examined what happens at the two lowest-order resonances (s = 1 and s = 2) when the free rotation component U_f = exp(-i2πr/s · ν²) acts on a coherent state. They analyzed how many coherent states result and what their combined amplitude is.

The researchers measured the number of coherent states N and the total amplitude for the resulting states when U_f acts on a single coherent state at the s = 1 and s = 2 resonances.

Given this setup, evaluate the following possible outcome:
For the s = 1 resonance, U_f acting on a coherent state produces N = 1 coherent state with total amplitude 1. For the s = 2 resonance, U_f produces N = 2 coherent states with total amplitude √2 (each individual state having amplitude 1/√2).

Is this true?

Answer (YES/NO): NO